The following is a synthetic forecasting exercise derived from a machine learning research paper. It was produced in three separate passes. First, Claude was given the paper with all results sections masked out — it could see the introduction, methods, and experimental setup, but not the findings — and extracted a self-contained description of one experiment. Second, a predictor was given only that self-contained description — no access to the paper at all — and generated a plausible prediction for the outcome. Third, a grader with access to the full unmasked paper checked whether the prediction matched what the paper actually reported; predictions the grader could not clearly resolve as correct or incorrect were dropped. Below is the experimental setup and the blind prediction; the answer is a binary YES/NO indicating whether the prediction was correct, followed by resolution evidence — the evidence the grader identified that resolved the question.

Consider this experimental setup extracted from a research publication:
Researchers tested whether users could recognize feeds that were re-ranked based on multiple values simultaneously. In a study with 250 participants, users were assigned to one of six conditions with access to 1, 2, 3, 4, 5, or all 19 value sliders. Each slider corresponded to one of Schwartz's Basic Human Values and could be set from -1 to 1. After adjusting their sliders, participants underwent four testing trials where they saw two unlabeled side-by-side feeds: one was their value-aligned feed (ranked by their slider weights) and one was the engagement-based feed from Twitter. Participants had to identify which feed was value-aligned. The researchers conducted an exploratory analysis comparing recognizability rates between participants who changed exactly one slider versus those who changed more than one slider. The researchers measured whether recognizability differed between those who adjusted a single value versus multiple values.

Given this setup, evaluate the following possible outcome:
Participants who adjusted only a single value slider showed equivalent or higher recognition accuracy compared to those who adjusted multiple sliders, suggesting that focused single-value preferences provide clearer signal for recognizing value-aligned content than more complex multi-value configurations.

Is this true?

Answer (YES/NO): YES